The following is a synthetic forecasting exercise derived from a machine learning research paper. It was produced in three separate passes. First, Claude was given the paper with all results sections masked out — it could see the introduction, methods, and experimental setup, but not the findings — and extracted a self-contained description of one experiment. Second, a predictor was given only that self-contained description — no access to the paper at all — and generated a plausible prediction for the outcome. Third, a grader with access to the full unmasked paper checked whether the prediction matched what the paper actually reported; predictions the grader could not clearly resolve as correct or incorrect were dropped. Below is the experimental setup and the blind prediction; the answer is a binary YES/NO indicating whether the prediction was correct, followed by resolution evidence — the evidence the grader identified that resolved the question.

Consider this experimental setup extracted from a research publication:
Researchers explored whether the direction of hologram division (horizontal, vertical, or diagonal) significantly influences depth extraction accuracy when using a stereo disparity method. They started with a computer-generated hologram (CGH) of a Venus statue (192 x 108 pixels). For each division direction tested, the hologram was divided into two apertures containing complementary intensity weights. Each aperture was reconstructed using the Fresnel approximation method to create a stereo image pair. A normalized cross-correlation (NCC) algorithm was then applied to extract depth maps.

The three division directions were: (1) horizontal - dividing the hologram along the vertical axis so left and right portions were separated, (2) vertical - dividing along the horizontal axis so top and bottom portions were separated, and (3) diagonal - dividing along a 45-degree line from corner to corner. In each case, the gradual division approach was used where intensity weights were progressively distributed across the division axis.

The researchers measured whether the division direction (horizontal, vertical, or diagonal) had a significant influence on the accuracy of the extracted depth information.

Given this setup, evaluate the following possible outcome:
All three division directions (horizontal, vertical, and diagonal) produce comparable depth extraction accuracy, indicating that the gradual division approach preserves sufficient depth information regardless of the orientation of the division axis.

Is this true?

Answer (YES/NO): YES